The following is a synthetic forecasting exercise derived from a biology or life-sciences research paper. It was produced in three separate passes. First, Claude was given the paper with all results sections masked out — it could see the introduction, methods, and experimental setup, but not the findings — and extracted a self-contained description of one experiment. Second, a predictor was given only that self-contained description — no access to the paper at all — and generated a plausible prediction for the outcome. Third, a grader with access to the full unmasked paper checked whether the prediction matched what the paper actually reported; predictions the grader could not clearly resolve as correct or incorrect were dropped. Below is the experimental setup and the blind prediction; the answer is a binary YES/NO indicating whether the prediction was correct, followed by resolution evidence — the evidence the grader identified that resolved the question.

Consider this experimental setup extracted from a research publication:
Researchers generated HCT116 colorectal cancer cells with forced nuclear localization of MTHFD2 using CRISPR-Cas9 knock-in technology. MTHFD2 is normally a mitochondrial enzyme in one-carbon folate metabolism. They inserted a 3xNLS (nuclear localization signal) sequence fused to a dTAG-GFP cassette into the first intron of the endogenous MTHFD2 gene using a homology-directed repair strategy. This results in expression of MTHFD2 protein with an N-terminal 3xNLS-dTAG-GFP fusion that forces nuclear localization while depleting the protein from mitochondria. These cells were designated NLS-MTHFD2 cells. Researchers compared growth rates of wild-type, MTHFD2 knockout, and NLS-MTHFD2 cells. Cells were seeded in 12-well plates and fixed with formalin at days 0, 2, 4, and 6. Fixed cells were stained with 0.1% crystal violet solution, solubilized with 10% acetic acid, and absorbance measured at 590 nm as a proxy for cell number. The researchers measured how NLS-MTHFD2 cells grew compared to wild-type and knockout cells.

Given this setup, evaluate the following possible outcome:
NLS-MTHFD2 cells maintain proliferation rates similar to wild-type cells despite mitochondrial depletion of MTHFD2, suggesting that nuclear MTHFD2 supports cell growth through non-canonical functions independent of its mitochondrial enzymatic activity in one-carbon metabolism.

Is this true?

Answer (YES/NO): YES